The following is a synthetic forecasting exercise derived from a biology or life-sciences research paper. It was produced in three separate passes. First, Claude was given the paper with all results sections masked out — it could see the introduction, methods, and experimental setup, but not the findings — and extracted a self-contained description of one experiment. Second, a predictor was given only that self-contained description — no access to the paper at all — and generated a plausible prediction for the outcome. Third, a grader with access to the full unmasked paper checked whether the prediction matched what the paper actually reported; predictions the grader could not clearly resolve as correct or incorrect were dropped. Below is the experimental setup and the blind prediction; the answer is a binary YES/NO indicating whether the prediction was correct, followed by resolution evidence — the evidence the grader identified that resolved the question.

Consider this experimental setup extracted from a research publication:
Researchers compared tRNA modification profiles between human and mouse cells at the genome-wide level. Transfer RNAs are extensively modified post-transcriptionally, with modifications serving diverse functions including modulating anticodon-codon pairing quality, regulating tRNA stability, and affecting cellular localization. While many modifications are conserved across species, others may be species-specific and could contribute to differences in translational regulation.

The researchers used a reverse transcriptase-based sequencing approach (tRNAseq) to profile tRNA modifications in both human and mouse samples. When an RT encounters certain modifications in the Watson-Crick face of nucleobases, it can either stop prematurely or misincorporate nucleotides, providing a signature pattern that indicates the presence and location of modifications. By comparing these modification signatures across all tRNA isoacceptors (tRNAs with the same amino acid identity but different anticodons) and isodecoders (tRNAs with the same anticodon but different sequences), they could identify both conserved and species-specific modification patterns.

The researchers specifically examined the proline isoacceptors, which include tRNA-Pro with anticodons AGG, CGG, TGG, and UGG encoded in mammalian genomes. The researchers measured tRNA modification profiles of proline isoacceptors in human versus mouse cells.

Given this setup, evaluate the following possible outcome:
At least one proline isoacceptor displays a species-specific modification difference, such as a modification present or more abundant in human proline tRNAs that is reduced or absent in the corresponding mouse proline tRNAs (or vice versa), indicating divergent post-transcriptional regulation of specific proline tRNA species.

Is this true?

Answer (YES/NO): YES